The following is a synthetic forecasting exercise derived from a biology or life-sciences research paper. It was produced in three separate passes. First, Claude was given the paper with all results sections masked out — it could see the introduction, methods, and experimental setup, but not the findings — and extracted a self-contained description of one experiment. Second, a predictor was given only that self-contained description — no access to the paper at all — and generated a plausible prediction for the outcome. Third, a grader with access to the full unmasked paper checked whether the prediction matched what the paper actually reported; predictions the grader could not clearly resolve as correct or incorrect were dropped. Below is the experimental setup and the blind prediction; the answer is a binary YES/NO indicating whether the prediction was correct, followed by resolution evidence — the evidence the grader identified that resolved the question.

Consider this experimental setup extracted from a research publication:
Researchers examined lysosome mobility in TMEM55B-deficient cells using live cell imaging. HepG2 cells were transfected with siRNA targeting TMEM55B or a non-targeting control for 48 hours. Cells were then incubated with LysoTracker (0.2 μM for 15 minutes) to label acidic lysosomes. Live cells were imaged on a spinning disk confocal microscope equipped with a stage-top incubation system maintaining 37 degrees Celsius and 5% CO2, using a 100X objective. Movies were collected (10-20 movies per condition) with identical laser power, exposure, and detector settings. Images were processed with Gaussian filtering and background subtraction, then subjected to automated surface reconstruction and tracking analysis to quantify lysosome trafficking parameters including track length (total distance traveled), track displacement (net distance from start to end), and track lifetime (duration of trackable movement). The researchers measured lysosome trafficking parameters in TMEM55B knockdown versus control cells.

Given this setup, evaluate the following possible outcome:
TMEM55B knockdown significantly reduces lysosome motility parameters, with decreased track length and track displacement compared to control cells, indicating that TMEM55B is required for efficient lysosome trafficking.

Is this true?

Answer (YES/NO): YES